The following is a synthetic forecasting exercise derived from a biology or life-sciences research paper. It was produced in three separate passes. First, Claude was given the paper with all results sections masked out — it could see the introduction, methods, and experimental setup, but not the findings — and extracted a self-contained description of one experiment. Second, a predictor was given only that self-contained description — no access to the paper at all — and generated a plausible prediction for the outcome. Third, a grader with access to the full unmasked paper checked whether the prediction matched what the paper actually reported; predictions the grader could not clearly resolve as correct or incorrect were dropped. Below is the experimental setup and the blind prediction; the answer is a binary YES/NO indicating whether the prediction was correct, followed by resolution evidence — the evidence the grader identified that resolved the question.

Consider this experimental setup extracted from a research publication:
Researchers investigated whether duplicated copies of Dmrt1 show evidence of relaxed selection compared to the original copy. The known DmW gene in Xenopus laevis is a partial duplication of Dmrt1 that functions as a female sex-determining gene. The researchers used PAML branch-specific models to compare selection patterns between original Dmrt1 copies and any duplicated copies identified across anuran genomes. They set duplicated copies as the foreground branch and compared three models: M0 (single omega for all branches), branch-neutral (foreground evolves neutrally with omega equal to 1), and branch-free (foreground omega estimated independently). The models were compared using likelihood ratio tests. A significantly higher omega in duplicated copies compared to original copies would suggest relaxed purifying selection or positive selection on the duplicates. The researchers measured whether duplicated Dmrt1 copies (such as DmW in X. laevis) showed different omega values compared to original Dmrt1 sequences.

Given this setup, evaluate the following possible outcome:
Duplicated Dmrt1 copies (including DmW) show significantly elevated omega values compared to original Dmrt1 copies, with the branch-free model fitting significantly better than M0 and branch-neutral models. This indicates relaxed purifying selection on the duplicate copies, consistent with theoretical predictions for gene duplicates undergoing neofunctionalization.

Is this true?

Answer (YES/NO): YES